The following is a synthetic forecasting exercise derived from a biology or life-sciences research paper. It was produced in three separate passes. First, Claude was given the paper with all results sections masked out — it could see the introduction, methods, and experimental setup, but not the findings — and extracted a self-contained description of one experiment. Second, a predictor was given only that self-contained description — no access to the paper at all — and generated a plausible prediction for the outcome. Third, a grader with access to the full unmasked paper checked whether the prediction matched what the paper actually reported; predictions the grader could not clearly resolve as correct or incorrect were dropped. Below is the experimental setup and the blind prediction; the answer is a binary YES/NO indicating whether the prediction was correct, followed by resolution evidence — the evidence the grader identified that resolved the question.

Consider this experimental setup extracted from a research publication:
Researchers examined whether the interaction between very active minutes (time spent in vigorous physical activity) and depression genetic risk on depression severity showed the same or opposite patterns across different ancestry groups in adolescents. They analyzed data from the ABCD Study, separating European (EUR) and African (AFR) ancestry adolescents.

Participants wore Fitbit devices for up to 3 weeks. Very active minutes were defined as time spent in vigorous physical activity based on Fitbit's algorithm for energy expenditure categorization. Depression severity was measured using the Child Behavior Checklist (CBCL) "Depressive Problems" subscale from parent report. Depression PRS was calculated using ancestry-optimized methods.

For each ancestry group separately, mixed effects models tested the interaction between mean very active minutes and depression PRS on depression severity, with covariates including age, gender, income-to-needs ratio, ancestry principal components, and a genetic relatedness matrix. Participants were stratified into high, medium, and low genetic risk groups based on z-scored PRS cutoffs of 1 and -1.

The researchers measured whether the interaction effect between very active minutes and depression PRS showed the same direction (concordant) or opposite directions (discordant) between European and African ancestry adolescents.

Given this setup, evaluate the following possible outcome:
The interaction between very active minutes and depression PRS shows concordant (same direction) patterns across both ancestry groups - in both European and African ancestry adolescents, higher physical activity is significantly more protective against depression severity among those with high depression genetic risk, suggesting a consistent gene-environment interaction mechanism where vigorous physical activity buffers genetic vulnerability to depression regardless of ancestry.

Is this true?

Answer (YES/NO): NO